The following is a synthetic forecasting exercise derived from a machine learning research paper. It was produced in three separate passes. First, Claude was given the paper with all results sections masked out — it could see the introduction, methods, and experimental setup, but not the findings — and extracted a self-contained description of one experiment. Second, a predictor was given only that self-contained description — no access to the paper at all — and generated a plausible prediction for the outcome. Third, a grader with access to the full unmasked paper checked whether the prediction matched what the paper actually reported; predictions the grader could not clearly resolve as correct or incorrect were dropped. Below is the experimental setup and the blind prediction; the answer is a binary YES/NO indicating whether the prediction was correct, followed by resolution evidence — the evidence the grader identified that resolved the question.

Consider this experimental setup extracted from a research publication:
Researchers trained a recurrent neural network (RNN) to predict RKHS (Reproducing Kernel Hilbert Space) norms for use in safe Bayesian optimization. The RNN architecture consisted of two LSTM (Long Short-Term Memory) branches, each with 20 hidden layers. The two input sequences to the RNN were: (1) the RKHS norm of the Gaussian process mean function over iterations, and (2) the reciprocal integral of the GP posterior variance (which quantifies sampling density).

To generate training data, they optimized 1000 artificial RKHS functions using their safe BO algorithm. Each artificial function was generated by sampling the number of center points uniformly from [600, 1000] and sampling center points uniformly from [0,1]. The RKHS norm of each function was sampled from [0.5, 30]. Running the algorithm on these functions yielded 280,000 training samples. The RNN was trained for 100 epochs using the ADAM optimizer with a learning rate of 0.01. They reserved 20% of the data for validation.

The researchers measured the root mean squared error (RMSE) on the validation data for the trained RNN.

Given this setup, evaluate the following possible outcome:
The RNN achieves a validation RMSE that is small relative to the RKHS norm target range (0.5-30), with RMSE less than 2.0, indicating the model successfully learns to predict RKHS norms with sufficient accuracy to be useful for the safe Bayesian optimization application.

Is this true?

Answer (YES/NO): YES